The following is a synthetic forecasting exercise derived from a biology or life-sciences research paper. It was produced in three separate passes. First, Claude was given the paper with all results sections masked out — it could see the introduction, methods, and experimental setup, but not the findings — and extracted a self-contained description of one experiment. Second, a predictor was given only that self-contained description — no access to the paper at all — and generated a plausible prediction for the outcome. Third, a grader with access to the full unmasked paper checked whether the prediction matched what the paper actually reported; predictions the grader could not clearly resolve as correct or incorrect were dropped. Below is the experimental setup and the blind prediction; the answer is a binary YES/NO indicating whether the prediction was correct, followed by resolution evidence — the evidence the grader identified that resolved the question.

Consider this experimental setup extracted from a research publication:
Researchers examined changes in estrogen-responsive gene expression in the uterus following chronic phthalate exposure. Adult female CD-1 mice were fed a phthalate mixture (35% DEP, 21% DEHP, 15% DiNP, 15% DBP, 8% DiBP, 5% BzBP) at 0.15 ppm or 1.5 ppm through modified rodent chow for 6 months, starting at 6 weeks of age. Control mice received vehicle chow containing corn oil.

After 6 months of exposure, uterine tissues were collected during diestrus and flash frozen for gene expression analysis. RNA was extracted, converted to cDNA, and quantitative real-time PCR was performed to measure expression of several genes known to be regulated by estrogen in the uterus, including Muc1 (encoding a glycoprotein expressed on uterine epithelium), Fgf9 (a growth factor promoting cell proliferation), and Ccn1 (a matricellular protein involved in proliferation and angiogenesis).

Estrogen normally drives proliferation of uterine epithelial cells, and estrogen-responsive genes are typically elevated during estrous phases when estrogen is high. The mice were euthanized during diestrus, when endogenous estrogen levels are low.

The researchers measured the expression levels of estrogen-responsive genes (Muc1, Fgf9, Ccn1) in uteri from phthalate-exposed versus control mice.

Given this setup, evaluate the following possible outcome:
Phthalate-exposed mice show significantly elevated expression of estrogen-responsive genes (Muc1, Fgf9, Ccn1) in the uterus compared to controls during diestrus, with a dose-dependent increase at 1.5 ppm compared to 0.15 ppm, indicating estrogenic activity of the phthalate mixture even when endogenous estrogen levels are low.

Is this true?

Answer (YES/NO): NO